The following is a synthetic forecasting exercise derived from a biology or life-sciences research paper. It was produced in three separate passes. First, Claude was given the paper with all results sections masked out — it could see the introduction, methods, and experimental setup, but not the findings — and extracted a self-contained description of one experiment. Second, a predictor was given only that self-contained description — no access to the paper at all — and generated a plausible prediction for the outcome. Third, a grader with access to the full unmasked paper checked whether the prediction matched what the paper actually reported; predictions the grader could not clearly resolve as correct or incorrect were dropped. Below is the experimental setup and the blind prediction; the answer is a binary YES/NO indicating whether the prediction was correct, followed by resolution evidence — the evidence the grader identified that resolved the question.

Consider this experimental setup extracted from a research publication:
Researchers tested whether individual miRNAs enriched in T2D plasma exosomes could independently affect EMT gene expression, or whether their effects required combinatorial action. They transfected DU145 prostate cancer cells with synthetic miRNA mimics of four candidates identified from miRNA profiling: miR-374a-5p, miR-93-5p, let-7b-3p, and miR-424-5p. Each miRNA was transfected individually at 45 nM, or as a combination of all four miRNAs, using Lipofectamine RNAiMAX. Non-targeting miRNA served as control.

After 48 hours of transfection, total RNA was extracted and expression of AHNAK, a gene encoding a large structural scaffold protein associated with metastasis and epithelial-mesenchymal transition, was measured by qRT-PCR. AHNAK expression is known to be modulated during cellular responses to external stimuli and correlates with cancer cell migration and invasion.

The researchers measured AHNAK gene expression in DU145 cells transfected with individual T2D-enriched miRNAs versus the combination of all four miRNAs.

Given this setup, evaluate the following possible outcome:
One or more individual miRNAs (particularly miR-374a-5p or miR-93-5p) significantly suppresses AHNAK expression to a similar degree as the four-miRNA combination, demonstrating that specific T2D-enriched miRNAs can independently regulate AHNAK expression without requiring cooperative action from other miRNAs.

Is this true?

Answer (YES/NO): NO